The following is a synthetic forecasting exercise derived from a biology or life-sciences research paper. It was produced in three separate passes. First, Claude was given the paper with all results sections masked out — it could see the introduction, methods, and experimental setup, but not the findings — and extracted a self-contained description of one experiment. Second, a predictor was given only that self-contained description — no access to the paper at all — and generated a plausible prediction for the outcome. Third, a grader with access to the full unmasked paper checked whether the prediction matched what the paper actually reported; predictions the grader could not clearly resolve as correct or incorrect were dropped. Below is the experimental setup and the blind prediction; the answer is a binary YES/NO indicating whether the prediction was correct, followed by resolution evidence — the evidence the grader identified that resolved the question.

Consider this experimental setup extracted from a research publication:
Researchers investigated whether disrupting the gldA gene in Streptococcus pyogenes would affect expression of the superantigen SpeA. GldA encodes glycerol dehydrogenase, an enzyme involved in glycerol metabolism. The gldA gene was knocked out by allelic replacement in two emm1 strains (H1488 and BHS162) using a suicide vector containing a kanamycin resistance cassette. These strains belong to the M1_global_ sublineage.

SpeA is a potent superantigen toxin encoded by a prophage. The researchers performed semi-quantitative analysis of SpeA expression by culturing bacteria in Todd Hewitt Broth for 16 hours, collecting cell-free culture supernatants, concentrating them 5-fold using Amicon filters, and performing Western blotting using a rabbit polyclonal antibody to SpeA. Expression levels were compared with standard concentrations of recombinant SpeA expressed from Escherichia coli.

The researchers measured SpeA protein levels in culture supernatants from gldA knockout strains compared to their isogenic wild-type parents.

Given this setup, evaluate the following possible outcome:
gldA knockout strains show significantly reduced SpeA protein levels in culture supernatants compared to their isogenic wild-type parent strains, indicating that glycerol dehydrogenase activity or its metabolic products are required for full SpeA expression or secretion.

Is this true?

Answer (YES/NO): NO